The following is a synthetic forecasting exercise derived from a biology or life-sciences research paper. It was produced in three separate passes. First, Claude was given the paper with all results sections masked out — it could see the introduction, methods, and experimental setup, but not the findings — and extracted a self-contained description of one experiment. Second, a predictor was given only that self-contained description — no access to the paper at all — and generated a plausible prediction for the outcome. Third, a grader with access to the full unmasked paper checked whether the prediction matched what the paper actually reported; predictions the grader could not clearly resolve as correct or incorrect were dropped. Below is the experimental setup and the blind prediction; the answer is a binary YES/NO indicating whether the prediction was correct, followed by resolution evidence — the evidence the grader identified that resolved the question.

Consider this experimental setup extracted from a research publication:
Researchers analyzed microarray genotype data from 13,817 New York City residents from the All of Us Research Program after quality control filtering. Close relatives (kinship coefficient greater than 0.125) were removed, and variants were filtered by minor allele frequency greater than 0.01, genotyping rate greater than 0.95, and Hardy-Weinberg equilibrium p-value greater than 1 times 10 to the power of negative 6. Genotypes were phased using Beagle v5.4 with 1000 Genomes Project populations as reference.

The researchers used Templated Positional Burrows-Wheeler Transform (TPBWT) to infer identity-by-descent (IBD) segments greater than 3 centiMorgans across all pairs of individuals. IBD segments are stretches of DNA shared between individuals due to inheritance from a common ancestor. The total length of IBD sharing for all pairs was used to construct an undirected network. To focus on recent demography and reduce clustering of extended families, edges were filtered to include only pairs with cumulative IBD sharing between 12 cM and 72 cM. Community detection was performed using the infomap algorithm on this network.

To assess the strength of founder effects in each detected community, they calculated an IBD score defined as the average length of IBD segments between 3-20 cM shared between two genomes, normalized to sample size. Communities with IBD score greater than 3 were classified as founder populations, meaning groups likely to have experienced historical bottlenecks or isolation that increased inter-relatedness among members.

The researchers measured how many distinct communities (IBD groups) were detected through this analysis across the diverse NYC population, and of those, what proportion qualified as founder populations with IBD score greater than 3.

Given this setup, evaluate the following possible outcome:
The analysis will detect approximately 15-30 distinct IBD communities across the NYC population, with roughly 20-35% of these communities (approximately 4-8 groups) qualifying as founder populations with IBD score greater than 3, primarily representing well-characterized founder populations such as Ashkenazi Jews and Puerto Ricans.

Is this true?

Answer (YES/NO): NO